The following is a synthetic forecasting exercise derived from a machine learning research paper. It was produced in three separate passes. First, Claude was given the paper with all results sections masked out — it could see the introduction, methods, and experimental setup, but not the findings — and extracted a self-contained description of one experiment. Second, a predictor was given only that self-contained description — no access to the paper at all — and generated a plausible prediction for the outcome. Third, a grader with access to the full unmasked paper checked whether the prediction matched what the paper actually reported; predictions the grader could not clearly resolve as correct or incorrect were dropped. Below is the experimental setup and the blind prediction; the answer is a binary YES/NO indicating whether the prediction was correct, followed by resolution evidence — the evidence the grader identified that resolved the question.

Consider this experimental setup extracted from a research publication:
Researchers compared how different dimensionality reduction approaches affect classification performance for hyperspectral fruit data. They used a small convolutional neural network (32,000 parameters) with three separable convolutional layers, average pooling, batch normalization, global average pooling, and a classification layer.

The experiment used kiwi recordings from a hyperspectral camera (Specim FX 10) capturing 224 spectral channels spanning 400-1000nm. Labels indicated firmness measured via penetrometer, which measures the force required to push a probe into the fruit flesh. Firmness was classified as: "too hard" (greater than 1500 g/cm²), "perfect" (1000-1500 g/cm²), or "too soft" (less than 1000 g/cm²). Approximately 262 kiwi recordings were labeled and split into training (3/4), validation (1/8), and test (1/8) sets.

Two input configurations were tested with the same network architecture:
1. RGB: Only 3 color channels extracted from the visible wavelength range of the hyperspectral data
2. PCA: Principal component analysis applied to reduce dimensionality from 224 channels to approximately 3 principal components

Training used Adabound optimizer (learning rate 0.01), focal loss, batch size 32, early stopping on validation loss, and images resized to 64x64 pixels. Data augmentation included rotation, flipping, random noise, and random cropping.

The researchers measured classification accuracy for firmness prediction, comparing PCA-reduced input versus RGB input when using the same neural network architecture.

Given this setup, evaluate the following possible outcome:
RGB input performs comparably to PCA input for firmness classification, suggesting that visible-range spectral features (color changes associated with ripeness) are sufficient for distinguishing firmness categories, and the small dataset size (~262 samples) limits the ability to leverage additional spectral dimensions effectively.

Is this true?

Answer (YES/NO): NO